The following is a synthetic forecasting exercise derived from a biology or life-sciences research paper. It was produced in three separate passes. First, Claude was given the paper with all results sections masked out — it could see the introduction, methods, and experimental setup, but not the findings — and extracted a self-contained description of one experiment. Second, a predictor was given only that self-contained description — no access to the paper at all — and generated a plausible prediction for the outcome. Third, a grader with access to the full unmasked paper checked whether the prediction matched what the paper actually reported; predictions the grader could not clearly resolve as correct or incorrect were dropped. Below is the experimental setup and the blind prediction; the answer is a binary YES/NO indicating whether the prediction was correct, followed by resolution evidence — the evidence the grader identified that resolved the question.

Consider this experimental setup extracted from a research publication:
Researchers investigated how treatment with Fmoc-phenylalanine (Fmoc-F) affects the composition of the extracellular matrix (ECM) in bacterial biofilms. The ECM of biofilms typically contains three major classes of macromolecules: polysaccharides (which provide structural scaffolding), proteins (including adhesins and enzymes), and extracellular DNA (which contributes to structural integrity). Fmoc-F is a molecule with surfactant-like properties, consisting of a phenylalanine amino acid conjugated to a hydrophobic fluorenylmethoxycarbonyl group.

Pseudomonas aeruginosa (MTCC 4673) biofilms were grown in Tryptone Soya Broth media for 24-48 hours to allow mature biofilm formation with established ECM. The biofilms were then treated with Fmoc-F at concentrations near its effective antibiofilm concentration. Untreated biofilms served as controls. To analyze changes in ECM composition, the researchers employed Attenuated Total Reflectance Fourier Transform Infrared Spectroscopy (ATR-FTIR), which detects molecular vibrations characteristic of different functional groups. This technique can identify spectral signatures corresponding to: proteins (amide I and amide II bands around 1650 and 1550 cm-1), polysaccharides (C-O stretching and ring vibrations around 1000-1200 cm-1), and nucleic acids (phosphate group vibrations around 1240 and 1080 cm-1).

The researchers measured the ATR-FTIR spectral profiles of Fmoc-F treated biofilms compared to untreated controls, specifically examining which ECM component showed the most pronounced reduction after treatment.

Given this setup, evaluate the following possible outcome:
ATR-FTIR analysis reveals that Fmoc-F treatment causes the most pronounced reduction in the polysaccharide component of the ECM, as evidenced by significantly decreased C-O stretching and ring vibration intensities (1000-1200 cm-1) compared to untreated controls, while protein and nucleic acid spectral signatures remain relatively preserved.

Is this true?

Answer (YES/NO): NO